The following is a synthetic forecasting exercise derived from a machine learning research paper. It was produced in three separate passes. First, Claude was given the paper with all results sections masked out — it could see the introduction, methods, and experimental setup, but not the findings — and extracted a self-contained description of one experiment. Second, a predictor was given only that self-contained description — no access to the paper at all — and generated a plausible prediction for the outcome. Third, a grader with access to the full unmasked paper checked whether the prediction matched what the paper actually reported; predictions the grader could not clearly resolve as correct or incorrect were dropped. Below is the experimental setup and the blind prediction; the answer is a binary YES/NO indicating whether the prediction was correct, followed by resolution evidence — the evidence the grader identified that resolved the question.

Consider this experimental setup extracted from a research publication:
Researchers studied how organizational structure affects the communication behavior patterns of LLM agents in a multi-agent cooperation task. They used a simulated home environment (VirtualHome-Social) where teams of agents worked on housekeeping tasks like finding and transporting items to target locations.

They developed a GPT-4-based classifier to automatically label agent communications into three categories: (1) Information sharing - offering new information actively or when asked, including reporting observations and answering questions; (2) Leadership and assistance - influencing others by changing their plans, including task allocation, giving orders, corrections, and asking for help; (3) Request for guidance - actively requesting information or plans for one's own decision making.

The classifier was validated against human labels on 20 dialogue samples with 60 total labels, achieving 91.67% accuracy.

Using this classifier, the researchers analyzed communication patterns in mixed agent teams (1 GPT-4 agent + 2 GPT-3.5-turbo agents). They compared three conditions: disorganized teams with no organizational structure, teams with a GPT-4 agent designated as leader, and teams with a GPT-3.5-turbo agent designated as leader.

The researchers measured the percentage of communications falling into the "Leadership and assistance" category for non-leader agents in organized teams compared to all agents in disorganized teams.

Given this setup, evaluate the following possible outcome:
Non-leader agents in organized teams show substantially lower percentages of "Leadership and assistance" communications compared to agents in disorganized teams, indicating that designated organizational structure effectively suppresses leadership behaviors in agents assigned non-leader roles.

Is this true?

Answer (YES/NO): YES